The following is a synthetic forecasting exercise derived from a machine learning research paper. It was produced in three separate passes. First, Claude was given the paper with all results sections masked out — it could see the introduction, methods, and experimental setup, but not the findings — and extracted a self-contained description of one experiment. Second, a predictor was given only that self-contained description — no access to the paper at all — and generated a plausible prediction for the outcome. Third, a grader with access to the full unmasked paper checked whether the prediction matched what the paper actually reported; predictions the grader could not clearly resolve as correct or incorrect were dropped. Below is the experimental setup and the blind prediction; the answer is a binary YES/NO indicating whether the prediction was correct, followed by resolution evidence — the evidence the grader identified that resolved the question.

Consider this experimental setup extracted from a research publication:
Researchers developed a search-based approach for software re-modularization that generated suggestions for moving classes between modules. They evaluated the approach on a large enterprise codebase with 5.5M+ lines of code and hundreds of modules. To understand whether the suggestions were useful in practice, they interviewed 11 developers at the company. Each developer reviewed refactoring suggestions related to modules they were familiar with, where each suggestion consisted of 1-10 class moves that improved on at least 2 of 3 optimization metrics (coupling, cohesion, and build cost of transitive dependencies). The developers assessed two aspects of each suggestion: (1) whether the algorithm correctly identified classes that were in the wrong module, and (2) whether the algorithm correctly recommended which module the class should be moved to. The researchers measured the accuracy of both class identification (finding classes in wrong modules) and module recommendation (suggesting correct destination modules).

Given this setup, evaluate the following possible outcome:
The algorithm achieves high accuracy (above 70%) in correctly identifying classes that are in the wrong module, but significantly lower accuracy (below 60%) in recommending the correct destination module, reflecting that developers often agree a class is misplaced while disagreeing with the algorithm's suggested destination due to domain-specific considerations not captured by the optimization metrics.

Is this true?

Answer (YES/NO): YES